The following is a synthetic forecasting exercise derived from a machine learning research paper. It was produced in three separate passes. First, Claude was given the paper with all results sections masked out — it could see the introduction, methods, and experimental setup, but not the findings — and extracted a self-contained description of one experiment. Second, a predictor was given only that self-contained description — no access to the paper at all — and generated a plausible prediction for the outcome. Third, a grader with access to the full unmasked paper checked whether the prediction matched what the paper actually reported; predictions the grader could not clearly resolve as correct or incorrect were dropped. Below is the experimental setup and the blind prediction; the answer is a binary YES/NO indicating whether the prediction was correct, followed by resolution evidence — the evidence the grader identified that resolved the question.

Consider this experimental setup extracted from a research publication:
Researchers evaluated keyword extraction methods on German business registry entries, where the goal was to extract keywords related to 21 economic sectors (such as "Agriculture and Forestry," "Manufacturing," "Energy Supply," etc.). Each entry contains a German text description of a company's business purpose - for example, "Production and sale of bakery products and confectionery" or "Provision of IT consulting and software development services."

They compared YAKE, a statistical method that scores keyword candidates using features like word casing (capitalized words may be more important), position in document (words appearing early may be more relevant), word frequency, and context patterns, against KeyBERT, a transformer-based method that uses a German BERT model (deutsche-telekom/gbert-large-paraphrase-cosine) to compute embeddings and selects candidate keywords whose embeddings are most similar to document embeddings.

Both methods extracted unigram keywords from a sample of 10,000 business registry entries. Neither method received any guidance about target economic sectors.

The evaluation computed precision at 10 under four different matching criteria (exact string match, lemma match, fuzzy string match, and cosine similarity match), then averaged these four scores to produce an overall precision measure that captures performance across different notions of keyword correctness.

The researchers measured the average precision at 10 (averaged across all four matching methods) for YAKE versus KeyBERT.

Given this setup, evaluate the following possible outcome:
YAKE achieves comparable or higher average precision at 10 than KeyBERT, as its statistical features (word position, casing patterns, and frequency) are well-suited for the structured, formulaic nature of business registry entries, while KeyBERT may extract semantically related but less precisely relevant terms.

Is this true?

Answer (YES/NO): YES